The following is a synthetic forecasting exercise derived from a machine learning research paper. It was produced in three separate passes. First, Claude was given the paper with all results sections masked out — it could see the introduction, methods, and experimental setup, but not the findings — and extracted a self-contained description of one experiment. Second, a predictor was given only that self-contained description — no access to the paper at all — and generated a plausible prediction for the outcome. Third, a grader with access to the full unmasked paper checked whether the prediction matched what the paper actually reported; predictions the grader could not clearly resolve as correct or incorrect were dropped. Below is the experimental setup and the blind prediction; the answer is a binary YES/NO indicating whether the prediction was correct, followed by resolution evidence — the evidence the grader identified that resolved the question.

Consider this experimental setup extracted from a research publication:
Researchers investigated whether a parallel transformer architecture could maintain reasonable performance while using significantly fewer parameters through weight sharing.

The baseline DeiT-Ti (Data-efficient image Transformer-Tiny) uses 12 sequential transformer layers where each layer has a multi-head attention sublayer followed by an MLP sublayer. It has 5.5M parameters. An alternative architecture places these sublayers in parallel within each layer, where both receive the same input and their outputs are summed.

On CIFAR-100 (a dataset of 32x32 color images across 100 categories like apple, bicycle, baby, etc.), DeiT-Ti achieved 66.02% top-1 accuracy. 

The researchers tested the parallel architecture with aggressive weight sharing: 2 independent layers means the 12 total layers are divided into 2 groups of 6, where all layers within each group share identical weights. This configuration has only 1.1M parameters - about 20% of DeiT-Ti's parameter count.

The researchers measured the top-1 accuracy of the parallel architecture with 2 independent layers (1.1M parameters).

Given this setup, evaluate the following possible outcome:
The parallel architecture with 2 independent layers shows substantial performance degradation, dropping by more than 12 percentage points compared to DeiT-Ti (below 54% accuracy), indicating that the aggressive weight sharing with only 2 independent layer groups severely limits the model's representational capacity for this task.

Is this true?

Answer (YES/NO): NO